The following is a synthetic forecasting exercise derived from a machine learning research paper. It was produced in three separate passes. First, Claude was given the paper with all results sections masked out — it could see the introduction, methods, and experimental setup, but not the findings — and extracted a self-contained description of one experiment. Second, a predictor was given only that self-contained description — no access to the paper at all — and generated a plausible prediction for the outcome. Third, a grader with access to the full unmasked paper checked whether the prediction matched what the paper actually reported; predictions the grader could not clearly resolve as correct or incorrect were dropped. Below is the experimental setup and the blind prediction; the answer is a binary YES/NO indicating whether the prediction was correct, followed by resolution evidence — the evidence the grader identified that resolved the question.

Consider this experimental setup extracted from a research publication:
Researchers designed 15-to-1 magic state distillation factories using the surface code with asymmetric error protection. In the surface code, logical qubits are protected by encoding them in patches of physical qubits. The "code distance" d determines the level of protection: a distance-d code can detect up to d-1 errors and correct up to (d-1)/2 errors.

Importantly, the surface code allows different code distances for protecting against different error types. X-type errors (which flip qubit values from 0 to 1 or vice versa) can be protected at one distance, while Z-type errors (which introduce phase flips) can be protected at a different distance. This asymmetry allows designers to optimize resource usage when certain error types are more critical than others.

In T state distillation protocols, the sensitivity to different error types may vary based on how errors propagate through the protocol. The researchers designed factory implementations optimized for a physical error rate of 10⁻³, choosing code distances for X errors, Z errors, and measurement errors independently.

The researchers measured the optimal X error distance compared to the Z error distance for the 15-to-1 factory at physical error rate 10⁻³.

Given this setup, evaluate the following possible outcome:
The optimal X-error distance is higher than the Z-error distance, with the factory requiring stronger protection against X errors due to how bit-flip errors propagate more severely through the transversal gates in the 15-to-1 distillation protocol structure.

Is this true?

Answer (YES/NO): YES